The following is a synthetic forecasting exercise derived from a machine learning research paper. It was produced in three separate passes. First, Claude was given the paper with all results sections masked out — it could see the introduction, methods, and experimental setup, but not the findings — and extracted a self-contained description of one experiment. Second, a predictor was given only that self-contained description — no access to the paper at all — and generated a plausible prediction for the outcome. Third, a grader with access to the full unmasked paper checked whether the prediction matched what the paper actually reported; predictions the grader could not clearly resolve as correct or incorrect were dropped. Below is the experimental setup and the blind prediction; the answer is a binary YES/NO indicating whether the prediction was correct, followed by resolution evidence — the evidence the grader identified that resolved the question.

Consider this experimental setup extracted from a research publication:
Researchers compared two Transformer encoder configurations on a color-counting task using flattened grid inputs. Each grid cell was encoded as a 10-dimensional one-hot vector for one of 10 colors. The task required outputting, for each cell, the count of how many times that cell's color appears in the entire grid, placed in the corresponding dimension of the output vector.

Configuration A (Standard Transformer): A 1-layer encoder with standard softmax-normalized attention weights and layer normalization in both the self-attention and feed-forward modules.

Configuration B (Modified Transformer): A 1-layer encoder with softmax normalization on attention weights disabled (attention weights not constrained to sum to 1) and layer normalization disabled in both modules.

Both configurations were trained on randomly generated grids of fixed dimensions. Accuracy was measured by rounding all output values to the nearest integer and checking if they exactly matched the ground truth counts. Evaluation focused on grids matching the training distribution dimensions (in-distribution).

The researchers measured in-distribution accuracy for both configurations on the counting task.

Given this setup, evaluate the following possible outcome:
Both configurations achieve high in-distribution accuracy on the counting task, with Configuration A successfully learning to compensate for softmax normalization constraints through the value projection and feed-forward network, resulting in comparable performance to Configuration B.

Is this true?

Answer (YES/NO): NO